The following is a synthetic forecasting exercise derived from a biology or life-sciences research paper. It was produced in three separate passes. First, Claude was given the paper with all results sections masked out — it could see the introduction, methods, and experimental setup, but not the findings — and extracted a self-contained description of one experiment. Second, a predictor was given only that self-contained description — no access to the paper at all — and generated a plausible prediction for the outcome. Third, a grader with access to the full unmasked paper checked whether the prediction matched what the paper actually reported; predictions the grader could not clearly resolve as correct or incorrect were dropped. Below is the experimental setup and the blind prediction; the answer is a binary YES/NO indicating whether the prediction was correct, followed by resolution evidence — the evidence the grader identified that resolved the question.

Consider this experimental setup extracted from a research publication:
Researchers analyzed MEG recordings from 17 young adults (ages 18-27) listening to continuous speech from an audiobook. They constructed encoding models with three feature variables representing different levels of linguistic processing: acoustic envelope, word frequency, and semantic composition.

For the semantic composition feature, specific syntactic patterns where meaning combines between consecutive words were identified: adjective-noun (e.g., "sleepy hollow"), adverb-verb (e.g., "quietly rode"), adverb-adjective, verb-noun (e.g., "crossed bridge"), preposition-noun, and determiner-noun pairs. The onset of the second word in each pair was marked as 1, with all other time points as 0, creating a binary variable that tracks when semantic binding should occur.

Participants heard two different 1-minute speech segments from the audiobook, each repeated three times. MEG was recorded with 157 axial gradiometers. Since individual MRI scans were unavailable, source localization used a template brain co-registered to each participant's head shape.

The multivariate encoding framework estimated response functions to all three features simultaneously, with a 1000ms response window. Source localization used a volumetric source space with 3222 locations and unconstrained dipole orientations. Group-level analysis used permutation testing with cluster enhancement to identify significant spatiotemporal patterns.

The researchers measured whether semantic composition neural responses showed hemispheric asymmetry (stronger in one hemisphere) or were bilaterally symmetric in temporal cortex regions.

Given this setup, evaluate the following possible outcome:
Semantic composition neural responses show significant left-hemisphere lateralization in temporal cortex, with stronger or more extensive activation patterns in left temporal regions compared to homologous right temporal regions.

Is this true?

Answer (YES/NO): NO